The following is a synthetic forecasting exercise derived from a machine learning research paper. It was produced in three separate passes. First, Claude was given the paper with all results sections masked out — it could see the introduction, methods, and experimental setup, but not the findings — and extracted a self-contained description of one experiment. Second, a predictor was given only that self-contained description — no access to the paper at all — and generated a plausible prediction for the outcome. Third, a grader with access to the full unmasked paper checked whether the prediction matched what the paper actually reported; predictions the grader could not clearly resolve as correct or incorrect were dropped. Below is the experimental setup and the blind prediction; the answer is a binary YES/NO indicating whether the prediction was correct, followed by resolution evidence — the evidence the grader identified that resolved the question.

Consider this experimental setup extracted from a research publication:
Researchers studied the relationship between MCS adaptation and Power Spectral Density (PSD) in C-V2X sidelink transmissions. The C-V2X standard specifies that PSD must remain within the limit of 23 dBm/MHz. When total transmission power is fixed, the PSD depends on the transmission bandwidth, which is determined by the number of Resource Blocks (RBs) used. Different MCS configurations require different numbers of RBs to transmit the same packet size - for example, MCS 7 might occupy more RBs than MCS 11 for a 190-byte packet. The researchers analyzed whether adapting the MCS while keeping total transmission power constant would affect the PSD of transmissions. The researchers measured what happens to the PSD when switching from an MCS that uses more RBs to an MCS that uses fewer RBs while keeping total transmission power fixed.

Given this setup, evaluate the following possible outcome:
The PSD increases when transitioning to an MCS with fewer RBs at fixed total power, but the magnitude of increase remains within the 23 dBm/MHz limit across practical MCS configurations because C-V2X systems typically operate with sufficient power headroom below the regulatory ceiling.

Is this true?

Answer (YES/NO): NO